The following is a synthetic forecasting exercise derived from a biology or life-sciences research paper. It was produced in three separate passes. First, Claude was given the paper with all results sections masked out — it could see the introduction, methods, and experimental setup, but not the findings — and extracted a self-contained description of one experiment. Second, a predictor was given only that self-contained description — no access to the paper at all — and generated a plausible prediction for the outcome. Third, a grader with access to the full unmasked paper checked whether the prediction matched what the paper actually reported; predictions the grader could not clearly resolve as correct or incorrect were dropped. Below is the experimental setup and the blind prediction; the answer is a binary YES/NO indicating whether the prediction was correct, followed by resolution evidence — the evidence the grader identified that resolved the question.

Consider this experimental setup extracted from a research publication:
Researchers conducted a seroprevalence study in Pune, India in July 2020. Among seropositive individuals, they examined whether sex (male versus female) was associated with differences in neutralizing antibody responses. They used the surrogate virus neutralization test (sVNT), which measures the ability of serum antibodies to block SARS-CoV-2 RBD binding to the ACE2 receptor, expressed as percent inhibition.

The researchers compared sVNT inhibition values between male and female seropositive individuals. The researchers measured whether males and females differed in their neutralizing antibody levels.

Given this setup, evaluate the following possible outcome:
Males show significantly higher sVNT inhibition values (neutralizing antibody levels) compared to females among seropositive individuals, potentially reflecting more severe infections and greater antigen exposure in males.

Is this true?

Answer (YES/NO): NO